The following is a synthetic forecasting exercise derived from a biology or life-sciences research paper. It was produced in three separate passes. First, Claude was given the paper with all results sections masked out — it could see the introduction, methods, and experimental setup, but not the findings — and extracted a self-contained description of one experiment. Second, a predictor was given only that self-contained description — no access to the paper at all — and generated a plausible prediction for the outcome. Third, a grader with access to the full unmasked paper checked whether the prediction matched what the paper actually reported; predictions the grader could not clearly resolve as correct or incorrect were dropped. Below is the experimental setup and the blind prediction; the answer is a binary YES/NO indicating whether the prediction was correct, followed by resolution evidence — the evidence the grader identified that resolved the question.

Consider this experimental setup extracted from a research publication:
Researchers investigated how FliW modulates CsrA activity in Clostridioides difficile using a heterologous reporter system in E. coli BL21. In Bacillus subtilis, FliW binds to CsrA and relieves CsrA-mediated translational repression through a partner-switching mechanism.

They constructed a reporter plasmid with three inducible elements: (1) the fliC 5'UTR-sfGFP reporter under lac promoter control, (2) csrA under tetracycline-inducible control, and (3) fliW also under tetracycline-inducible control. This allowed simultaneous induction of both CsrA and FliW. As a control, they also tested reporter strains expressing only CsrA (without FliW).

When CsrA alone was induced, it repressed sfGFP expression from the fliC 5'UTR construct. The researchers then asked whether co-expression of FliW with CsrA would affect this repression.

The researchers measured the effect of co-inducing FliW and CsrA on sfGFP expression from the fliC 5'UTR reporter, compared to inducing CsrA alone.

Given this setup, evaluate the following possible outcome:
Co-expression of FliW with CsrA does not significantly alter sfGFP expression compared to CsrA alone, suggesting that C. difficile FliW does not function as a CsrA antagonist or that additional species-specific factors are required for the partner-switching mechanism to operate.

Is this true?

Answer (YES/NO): NO